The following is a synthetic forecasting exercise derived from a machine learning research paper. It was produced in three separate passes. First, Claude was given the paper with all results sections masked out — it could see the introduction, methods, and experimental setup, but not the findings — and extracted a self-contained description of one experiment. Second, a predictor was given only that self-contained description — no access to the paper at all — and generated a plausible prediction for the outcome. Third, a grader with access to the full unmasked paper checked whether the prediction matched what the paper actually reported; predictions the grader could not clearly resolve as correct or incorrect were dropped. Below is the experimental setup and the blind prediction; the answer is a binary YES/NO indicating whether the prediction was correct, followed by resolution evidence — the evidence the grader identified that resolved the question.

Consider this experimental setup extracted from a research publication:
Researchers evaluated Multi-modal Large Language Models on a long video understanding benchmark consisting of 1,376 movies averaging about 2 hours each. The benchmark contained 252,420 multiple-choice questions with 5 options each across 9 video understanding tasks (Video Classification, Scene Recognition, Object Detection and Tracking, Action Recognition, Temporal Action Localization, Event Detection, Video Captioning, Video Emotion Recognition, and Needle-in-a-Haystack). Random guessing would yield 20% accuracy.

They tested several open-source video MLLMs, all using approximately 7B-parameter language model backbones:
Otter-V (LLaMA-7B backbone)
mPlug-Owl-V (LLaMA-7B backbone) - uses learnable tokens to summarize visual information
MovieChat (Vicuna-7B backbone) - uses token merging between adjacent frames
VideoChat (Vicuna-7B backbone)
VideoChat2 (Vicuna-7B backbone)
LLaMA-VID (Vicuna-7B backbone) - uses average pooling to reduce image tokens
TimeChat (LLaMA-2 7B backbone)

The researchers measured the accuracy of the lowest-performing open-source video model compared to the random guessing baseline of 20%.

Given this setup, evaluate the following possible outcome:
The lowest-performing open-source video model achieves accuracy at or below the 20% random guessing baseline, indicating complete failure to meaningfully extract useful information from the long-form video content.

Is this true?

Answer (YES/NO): NO